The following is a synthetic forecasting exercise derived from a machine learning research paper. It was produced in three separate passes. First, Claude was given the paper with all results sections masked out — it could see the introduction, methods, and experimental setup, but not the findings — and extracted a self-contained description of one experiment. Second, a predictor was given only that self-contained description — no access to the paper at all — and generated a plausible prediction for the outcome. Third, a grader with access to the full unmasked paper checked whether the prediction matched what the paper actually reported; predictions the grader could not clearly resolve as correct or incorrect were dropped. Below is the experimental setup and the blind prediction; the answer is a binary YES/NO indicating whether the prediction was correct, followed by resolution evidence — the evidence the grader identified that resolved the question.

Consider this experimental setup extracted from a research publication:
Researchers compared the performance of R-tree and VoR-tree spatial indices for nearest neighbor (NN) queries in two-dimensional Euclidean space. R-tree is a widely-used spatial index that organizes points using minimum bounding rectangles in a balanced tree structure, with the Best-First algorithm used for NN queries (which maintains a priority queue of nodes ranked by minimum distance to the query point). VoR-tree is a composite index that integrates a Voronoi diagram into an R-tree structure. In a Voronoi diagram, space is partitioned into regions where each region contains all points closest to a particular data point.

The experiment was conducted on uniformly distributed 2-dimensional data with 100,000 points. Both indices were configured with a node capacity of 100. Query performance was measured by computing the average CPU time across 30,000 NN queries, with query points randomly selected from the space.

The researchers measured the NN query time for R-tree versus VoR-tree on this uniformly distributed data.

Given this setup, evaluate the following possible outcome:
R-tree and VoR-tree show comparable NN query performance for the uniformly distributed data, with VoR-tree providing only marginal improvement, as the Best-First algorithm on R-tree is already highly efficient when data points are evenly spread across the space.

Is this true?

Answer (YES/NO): YES